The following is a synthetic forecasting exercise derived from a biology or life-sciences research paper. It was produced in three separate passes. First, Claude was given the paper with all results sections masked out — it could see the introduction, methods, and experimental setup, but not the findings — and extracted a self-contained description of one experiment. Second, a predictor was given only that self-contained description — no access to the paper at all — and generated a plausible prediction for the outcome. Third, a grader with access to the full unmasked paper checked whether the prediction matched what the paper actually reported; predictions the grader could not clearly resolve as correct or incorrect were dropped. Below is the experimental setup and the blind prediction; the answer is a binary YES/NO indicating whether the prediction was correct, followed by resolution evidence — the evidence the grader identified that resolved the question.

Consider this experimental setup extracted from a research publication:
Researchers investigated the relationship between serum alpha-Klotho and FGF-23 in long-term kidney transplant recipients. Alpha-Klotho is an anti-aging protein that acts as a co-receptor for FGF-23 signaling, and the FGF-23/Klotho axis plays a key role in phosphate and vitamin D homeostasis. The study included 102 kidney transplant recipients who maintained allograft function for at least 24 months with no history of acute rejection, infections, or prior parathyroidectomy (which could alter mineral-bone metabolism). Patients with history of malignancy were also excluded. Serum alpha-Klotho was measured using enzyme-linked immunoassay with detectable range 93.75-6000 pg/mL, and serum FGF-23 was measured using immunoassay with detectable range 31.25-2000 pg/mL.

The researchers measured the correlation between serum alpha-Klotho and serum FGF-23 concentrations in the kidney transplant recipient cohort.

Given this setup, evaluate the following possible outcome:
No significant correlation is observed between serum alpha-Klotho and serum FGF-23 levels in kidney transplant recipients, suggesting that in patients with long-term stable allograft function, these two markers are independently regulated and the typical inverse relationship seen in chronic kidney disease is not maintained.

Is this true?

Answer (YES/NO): NO